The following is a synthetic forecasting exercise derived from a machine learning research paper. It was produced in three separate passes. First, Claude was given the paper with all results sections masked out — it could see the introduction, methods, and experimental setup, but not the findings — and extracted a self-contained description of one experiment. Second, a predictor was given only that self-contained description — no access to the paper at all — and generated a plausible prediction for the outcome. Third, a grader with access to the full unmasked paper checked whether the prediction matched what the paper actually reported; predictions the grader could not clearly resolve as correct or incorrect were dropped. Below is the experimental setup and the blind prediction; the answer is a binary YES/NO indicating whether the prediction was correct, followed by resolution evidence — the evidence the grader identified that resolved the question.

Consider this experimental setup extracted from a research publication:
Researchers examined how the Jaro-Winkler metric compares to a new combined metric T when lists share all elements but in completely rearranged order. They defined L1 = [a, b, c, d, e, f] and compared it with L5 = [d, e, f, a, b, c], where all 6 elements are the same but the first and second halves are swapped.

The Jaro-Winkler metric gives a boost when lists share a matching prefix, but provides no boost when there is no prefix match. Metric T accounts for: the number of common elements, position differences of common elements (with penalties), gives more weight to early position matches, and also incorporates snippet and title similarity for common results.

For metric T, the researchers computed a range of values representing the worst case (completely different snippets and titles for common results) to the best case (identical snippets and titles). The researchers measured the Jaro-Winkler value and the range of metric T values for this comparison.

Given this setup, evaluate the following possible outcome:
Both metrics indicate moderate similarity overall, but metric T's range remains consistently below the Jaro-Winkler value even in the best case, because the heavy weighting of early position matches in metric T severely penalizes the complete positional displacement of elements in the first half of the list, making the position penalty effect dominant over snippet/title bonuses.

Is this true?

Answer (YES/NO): NO